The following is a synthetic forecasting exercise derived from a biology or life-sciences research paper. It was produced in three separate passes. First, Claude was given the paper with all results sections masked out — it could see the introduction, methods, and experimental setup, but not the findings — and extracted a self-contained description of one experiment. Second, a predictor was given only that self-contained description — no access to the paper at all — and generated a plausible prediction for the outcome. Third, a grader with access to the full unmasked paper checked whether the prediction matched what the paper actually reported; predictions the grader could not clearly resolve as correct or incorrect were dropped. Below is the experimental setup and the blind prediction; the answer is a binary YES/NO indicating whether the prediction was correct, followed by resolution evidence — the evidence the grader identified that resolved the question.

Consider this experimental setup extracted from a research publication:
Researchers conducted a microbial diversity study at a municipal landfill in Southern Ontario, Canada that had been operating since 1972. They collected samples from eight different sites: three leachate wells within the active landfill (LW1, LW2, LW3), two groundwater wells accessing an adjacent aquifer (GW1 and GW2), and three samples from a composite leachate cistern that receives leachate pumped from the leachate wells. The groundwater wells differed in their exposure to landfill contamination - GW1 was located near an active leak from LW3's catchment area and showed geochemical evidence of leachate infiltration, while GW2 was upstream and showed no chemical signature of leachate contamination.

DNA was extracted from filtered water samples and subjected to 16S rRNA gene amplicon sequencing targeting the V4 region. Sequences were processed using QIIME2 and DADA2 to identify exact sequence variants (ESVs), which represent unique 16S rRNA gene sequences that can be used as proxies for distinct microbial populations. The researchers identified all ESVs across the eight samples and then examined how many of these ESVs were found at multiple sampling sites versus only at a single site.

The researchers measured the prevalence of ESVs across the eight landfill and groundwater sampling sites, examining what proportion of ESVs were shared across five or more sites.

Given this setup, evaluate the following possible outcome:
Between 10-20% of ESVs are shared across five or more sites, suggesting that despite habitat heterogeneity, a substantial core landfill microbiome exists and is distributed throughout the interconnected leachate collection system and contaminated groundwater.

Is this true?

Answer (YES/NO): NO